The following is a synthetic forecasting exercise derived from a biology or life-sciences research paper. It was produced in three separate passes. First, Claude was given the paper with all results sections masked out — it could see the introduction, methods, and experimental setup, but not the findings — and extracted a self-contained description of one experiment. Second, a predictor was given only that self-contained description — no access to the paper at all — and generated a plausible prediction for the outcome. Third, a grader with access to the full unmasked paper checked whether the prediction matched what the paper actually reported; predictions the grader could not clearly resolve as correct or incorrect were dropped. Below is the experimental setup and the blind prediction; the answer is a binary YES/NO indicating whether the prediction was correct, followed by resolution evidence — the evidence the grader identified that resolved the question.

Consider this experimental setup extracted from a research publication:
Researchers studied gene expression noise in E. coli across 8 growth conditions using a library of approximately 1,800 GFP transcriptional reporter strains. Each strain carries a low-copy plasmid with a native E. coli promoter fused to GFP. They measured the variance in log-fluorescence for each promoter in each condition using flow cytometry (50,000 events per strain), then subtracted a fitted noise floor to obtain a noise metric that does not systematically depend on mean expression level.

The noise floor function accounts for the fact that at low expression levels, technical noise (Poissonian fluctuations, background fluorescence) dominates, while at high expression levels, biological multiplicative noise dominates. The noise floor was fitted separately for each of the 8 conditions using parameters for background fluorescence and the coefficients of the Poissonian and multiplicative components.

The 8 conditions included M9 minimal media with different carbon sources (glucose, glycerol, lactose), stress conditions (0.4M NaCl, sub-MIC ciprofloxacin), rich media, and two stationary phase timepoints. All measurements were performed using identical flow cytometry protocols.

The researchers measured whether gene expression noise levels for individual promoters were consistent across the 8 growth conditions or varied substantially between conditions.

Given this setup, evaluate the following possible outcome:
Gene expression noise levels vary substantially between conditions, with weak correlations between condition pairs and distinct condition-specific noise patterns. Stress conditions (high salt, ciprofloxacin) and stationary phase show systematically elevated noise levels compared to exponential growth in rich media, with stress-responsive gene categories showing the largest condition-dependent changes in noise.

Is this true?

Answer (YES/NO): NO